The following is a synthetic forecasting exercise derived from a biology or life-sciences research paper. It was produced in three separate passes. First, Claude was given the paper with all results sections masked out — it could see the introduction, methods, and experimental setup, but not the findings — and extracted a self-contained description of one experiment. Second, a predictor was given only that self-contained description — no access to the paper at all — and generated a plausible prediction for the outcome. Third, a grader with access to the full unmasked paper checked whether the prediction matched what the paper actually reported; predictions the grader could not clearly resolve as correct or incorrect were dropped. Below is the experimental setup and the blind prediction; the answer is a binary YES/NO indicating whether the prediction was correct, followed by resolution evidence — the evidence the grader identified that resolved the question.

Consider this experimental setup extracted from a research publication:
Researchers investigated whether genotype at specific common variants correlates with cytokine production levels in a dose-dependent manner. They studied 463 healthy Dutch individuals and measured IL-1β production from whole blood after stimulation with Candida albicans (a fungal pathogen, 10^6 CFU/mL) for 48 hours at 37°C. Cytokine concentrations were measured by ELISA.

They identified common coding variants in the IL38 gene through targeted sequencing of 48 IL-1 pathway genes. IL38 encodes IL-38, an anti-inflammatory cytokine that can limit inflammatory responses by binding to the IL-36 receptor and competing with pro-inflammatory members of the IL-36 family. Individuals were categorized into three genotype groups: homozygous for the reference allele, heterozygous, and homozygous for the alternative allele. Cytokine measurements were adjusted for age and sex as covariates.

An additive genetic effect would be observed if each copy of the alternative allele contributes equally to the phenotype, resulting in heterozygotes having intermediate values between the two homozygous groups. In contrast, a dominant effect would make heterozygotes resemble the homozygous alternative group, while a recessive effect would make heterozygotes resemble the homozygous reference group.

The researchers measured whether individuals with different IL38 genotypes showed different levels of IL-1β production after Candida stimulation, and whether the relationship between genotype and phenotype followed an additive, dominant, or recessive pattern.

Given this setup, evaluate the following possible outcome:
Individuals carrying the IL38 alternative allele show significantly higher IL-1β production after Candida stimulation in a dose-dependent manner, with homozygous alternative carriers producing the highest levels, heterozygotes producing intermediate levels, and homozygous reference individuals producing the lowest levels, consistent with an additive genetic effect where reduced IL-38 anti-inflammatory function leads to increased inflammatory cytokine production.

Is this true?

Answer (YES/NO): YES